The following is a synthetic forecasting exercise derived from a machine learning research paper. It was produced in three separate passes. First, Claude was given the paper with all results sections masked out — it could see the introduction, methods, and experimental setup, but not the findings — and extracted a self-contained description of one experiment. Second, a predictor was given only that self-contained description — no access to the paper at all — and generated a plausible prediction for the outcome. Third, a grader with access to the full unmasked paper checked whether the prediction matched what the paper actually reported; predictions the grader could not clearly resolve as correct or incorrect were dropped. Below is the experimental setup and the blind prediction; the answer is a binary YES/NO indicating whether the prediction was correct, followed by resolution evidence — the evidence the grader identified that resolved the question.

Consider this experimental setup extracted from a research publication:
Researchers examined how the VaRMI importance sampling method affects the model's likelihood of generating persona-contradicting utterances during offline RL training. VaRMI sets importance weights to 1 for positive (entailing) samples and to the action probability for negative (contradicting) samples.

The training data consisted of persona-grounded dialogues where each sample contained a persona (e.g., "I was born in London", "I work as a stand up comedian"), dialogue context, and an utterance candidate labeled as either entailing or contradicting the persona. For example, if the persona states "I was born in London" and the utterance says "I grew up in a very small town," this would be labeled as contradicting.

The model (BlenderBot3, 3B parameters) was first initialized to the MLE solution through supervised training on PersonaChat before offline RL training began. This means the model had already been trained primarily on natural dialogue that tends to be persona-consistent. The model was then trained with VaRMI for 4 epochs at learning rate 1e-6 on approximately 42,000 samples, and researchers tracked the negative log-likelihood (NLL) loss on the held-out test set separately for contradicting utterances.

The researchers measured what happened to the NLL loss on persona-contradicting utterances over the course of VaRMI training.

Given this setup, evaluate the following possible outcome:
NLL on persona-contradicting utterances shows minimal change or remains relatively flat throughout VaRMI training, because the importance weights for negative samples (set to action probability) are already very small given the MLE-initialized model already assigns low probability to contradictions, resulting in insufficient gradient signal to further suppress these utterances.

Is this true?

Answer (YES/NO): NO